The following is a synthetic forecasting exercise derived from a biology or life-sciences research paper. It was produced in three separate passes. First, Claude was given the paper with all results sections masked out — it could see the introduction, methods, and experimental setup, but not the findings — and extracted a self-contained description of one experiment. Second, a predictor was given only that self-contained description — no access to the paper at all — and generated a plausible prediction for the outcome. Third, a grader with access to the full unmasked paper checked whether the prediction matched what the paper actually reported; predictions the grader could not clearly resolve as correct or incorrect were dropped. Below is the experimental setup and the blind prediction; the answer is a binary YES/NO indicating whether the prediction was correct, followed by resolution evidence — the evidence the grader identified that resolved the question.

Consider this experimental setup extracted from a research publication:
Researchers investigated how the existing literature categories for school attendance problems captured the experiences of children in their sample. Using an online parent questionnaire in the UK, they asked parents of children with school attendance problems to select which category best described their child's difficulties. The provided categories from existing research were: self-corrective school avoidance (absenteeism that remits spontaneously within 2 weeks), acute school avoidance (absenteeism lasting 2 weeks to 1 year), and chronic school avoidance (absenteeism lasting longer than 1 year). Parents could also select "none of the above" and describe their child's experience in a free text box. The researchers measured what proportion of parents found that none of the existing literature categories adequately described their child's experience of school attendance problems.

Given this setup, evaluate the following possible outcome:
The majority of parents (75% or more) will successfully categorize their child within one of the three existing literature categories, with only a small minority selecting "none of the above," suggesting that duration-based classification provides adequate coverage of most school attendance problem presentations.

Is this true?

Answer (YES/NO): NO